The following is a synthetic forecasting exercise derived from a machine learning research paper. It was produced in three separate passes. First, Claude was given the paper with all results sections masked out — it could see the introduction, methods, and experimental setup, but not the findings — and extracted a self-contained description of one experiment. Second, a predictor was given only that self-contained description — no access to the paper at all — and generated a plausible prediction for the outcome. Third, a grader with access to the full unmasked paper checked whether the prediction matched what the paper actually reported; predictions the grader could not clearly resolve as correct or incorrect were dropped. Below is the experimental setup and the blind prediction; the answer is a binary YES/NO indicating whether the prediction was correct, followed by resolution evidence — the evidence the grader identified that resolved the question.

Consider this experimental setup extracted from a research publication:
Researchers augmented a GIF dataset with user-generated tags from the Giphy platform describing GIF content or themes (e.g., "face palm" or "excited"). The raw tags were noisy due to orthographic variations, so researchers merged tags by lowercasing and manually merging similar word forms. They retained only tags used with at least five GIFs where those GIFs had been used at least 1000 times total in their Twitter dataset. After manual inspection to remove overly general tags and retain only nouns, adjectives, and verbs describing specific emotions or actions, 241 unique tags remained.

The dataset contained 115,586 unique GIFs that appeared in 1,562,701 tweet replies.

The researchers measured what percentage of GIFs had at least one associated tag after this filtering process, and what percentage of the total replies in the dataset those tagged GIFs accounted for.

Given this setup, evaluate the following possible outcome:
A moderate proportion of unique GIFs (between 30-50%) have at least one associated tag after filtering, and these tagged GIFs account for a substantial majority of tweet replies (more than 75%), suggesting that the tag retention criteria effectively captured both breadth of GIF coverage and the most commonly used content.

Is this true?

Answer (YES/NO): NO